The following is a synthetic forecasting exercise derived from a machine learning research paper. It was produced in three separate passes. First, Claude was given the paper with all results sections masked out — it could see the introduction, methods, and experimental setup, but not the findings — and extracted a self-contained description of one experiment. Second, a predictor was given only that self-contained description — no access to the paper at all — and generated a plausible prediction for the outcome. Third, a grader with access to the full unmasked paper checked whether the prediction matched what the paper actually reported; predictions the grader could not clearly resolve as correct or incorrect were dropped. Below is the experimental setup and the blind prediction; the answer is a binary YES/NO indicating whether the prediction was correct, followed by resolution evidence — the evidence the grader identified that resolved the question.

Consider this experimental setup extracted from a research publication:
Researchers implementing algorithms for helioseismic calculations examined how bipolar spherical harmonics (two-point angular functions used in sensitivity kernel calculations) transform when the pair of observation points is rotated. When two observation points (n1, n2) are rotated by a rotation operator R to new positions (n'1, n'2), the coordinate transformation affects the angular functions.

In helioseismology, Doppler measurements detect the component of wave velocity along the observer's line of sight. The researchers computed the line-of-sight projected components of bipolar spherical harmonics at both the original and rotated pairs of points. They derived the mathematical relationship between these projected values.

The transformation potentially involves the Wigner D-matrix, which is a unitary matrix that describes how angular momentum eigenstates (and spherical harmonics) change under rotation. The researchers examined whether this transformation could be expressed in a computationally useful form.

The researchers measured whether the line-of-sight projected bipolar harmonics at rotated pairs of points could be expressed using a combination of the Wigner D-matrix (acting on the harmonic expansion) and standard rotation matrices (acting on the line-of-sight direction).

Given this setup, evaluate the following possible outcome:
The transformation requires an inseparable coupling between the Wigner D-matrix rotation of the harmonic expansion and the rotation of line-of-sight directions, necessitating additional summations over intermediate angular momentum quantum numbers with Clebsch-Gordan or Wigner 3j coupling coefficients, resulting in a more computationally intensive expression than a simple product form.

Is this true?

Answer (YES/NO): NO